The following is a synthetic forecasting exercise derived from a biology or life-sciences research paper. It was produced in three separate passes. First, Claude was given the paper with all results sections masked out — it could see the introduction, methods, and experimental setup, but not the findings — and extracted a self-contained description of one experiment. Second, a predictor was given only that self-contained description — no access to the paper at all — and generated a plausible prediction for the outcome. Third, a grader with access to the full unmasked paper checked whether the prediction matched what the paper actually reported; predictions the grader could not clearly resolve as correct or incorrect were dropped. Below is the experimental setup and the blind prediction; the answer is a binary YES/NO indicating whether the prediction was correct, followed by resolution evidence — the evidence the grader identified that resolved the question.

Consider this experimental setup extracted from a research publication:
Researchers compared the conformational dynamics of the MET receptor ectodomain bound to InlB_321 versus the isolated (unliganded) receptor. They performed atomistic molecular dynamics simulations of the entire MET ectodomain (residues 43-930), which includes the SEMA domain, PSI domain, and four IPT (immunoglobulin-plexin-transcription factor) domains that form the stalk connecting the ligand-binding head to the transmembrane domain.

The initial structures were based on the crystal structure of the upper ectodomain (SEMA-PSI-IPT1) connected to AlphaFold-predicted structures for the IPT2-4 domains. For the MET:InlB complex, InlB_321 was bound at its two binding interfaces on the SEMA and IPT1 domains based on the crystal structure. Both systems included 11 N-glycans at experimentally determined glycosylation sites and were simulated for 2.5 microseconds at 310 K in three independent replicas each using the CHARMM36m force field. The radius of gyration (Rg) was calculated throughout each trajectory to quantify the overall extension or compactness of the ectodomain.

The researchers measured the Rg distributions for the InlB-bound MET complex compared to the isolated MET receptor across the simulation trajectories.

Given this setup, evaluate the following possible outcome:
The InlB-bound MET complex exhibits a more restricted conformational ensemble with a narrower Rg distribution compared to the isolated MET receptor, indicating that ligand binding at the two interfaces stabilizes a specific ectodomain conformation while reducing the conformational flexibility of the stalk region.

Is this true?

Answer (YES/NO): YES